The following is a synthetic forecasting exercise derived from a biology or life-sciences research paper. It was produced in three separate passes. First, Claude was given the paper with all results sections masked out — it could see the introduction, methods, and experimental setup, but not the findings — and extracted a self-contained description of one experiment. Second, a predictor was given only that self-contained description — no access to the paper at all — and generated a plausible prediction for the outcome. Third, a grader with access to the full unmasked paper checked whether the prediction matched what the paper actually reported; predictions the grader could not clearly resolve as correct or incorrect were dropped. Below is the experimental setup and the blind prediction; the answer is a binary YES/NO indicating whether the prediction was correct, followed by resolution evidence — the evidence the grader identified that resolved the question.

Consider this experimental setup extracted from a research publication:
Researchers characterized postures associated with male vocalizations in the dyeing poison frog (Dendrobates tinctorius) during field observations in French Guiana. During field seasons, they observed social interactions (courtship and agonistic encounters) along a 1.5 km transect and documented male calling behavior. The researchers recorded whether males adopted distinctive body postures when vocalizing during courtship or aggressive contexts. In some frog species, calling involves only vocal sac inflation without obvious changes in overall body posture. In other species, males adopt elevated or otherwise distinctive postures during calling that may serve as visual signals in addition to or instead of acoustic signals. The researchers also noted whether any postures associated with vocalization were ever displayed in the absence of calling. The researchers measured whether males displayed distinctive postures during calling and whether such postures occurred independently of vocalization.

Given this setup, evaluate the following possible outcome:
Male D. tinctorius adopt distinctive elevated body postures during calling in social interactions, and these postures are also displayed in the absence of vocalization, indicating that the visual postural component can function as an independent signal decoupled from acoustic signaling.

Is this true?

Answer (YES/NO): YES